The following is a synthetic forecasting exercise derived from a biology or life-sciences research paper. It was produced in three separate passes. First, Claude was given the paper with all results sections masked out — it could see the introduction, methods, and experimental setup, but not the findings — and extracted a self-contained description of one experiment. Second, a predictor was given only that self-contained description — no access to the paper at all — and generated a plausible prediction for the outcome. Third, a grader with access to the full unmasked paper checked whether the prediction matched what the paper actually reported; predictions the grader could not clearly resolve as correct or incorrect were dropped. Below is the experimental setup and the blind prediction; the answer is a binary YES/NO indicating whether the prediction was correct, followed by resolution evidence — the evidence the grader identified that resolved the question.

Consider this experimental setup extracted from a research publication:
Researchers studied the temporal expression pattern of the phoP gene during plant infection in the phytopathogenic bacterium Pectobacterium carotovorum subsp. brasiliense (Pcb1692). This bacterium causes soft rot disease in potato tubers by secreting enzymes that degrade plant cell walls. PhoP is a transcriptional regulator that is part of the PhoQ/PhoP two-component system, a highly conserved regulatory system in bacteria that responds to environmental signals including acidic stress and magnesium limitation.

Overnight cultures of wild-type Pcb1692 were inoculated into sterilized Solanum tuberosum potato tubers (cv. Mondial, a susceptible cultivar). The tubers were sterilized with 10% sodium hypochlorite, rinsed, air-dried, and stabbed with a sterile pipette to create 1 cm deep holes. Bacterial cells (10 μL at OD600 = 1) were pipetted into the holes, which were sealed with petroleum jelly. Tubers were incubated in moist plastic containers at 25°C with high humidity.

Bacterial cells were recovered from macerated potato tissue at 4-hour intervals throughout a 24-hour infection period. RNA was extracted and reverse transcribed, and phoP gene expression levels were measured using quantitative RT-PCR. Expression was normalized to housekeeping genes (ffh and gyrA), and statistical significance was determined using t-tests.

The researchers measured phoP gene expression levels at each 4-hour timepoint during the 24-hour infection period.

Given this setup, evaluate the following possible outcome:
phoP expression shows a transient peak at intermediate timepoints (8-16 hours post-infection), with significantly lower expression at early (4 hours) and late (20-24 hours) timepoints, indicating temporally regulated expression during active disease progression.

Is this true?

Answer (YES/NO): NO